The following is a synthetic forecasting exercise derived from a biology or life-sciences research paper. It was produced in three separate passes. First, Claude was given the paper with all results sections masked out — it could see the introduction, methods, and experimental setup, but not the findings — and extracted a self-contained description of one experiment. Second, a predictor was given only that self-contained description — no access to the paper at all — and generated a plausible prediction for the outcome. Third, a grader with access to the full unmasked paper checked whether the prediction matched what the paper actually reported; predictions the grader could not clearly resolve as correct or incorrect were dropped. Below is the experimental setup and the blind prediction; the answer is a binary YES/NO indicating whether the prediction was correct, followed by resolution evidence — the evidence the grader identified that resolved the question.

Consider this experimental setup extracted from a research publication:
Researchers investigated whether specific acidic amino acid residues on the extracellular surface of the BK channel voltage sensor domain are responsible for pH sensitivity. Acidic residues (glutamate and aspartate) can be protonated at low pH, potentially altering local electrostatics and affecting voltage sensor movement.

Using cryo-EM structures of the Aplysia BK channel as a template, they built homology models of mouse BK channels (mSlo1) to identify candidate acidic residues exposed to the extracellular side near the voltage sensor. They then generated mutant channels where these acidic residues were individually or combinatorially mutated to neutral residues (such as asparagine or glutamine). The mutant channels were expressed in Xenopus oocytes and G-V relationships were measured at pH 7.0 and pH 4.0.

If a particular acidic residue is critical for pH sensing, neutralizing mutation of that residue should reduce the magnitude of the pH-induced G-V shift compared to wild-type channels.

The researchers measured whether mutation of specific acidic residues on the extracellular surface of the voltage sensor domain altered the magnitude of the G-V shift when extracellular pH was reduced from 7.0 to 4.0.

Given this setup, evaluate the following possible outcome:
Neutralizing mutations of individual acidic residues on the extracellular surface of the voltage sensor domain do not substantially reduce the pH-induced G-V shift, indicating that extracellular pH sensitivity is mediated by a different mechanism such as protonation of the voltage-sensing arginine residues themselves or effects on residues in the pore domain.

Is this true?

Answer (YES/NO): NO